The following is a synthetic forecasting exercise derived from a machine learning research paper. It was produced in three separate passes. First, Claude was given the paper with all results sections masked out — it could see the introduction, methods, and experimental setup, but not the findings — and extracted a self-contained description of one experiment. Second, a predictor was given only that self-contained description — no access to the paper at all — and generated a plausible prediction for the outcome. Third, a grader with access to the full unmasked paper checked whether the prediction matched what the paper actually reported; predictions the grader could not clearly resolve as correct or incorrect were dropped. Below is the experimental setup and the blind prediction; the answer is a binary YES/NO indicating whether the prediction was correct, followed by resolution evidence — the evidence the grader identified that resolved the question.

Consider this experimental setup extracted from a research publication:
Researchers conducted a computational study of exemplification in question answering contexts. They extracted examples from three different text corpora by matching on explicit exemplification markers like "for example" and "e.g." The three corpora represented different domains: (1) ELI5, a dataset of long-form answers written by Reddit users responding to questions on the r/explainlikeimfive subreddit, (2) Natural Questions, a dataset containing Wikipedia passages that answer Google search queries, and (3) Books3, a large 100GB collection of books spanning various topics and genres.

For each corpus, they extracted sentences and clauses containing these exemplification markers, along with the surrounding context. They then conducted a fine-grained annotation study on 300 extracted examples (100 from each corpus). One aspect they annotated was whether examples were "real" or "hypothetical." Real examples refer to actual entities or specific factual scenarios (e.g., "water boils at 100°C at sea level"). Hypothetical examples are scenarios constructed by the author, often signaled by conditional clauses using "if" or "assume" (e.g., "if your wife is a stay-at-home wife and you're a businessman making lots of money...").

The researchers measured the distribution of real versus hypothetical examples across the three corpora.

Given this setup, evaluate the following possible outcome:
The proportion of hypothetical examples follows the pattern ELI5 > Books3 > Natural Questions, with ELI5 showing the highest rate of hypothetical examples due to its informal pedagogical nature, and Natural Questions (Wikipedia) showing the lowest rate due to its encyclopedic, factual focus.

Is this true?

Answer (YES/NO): NO